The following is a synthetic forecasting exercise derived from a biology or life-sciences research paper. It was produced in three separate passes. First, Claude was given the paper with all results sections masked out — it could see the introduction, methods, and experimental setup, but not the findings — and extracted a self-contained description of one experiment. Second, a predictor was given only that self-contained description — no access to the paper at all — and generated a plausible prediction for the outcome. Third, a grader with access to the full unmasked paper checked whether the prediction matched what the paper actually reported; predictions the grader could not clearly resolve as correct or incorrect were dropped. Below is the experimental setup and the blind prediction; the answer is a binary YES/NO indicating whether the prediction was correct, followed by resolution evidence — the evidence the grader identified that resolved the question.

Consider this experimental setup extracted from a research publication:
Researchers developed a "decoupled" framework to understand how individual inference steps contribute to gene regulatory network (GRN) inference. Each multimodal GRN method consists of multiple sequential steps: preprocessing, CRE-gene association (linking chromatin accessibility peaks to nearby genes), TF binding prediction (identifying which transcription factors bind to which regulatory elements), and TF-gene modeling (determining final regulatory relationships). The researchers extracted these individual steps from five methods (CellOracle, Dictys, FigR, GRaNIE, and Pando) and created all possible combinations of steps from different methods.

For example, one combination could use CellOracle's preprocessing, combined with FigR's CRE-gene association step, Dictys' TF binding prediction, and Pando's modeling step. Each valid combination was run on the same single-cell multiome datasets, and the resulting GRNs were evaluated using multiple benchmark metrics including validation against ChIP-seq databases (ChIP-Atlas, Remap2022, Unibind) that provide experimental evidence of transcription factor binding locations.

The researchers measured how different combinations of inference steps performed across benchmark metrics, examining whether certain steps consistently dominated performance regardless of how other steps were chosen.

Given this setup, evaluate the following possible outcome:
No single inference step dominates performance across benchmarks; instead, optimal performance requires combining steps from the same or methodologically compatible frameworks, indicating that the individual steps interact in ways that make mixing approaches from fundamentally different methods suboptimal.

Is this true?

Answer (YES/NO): NO